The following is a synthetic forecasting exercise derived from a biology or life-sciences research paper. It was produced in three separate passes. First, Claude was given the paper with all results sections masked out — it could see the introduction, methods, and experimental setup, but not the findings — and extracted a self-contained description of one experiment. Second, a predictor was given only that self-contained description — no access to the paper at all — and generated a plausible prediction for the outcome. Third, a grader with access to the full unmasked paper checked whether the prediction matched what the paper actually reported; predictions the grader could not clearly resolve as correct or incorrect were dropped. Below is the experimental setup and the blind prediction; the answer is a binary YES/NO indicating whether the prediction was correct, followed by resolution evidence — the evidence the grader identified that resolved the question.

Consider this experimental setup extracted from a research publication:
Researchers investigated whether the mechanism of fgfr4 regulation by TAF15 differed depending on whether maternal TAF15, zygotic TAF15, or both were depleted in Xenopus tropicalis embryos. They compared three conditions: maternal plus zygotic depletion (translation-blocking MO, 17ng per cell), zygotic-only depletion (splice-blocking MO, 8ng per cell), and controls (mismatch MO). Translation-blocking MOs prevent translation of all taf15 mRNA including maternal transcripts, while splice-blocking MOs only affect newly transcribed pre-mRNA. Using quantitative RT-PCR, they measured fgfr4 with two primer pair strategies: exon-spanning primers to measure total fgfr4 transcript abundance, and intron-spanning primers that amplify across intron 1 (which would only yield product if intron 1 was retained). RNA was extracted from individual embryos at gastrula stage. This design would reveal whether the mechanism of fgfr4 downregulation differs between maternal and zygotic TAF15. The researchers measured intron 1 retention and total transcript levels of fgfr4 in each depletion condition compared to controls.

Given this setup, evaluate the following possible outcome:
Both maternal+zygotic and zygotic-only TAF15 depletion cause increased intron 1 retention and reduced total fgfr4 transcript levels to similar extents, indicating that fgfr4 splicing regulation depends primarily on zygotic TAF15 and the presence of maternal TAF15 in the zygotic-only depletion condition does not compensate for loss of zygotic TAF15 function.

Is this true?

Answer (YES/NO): NO